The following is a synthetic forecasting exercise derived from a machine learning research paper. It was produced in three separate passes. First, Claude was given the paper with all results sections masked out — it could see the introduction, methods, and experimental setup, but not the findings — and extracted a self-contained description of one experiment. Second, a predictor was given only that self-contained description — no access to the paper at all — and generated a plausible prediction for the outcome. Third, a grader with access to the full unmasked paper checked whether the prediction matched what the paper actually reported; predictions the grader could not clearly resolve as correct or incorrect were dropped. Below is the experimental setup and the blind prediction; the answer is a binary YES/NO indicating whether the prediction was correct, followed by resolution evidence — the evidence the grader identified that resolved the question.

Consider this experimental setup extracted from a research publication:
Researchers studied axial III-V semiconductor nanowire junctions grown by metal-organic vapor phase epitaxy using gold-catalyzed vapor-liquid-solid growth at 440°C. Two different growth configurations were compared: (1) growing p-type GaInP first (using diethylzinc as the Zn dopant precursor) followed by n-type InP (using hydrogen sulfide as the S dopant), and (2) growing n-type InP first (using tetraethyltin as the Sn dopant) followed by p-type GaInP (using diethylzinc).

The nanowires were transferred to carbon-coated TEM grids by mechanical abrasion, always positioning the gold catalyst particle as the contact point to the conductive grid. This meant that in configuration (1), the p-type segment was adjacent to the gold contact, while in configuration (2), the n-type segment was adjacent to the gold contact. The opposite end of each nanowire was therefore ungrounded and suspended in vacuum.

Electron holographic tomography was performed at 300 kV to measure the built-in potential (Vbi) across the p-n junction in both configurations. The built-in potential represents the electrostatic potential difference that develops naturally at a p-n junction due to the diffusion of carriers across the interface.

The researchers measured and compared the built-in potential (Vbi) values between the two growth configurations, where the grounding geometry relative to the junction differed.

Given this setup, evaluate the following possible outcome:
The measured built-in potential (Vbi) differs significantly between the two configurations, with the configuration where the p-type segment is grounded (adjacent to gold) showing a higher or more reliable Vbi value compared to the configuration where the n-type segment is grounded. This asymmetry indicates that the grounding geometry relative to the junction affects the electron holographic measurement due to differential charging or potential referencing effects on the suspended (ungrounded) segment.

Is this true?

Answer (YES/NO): NO